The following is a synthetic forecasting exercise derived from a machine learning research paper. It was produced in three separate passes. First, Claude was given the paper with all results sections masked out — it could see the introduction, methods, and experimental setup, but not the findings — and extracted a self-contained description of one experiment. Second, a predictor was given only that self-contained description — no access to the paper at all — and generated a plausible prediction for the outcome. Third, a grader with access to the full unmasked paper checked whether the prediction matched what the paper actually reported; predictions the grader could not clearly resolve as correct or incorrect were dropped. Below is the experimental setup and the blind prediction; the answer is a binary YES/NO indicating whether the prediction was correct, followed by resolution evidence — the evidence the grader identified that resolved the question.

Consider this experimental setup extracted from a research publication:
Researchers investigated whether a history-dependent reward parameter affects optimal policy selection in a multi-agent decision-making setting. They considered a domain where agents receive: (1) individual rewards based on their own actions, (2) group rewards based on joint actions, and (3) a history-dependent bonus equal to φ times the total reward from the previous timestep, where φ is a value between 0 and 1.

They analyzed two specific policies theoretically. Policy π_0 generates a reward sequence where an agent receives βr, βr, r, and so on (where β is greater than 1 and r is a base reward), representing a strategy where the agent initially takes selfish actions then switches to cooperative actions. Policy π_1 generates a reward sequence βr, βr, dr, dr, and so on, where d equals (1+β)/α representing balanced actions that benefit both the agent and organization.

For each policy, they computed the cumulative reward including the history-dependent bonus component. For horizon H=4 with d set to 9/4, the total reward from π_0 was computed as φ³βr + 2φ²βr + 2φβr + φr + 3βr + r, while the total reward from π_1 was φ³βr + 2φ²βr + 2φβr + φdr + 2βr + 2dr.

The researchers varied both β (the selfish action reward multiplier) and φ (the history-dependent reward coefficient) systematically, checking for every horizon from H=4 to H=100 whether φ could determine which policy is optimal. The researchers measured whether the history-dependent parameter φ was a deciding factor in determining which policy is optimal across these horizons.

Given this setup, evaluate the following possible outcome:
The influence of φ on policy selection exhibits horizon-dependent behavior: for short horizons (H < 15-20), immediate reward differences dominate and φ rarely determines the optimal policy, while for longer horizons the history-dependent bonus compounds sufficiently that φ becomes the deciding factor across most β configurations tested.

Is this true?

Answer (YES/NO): NO